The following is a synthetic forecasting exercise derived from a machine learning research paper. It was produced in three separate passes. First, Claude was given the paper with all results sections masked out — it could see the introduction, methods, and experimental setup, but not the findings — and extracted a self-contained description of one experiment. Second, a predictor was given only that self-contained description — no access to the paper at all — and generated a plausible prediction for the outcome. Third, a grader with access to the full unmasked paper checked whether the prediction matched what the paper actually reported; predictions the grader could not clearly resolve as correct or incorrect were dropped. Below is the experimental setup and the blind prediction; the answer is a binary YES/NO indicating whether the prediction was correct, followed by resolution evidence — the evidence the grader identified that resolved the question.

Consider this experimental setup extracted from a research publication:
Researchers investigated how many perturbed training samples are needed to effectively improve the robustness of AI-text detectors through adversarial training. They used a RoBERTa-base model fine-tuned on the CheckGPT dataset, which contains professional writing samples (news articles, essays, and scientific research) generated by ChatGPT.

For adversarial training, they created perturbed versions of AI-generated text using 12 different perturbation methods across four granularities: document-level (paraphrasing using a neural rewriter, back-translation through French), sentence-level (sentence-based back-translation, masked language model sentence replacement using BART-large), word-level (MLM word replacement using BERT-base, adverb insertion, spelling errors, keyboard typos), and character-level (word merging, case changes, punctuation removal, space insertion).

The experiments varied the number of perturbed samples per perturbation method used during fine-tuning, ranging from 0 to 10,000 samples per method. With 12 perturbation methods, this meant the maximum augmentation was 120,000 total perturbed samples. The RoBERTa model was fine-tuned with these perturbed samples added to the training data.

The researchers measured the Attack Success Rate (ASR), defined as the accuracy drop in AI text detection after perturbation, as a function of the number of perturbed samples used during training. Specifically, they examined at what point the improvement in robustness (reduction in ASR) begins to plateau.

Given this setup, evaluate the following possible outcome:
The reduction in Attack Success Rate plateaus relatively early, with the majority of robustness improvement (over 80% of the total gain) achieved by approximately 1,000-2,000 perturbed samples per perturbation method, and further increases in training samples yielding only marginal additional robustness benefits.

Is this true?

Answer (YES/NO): NO